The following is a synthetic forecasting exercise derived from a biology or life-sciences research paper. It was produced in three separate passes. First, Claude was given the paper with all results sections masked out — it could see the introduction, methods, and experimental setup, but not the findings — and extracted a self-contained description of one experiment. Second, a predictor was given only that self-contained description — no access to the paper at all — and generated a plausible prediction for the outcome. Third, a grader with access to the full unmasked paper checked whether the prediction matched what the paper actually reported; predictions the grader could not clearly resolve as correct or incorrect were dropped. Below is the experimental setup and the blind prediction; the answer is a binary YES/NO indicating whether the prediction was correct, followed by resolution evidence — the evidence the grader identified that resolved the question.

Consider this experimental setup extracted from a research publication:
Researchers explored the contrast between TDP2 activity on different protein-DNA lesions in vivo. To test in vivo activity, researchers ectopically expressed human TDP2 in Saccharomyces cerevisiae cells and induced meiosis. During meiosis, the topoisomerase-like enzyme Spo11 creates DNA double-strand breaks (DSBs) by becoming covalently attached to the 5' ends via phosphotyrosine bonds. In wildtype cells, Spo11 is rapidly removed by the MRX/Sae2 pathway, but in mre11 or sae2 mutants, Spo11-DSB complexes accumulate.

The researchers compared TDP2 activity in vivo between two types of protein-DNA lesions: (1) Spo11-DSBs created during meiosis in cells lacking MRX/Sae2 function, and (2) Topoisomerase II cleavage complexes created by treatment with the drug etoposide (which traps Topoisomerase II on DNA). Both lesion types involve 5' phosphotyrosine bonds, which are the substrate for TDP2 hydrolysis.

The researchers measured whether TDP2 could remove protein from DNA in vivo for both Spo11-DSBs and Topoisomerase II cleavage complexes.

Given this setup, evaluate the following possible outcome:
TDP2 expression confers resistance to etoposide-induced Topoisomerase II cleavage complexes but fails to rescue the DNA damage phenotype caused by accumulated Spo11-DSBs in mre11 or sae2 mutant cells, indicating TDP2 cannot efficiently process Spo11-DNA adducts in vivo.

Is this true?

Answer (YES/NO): YES